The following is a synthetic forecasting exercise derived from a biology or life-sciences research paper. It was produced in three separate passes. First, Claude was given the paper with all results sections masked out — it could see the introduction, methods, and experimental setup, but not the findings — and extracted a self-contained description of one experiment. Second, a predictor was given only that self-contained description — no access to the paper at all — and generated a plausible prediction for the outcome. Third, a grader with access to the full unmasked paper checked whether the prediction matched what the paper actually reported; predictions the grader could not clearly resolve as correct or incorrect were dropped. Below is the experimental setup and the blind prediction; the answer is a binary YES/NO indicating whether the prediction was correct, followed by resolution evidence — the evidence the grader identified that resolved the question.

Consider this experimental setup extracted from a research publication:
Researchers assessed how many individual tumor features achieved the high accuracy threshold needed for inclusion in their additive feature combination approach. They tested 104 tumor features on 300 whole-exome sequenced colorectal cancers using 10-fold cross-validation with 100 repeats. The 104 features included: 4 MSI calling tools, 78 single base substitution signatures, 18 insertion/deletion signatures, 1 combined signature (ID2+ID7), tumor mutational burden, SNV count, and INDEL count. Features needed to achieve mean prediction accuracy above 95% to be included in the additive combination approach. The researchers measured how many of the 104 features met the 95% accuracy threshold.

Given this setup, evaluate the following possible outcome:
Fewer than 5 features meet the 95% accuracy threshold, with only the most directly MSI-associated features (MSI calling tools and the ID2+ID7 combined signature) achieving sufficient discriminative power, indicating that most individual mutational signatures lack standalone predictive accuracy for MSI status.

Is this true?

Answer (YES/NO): NO